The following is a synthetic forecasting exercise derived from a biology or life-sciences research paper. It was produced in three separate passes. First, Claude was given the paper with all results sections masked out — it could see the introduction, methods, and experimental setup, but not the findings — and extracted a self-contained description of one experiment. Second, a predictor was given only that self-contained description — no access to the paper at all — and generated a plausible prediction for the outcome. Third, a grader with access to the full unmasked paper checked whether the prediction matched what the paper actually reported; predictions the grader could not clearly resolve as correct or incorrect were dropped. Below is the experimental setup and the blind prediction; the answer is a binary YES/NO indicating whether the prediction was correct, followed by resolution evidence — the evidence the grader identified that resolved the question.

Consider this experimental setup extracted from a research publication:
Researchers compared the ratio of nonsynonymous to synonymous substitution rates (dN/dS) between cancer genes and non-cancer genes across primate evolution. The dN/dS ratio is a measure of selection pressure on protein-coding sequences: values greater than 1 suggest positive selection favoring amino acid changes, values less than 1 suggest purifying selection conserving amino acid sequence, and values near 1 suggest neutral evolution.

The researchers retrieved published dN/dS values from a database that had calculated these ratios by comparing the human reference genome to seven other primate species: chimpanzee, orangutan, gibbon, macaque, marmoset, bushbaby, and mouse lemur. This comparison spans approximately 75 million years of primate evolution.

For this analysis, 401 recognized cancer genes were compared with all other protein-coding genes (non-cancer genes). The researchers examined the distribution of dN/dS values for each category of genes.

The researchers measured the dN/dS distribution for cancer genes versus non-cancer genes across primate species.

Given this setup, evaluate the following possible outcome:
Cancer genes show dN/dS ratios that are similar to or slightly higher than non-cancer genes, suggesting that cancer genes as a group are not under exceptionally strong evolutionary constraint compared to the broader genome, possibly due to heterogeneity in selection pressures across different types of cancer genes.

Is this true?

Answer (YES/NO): NO